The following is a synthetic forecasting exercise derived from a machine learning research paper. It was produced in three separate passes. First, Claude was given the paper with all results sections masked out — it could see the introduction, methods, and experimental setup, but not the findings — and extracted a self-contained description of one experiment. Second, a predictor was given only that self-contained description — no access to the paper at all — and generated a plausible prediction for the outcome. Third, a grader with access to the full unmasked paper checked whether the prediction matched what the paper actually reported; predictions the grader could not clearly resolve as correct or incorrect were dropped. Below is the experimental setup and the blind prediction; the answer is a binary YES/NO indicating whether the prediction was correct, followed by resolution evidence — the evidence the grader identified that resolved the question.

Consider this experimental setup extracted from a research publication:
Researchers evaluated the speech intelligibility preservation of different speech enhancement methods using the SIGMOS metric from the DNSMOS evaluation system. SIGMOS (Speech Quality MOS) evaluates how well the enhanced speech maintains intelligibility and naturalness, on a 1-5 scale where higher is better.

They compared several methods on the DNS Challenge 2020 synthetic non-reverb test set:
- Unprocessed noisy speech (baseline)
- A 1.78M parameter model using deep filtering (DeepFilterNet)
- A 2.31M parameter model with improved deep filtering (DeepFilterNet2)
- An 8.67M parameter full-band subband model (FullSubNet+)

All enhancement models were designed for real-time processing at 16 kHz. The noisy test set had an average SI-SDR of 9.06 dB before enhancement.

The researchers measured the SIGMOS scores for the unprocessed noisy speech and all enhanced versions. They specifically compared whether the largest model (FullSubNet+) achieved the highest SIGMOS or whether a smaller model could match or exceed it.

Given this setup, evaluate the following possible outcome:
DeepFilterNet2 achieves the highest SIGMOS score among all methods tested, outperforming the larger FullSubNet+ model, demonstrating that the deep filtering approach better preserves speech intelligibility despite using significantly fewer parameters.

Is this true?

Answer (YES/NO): YES